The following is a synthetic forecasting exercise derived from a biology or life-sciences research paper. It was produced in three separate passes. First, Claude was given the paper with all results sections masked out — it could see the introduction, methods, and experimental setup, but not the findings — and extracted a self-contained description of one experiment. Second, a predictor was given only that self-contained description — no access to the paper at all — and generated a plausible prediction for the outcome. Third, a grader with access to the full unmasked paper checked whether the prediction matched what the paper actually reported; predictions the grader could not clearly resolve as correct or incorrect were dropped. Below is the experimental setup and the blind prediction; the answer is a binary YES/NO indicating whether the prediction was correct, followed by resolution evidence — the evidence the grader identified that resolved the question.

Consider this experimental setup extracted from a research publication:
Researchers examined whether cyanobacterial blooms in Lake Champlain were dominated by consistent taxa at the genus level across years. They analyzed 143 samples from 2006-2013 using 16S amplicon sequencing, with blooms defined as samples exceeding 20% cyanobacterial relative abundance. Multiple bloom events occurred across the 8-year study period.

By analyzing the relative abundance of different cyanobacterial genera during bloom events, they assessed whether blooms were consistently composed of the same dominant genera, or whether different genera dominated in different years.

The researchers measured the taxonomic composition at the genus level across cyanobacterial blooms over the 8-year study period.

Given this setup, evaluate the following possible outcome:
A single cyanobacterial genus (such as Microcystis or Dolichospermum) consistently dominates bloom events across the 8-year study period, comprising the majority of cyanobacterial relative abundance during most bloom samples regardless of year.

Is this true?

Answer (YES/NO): NO